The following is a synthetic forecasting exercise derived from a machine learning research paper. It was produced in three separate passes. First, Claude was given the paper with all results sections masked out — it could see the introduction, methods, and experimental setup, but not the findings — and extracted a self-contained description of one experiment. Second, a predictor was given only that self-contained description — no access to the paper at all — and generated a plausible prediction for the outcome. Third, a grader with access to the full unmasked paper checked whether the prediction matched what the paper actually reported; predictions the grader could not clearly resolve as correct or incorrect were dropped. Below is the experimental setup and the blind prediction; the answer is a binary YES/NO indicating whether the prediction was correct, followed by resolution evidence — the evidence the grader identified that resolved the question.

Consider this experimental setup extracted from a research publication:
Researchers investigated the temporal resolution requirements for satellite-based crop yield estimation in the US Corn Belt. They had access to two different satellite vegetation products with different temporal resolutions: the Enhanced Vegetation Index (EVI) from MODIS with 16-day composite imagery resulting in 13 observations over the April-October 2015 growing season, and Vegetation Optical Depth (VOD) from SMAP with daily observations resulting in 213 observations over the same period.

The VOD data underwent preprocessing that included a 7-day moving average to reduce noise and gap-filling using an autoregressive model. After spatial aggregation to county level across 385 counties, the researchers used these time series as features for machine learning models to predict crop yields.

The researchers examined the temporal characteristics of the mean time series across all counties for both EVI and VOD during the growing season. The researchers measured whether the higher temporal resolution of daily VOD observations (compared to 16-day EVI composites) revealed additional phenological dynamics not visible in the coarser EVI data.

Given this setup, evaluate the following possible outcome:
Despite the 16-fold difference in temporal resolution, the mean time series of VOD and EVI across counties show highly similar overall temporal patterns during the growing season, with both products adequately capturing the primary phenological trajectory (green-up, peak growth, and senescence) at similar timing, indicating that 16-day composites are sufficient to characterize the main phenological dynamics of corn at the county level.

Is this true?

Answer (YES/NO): NO